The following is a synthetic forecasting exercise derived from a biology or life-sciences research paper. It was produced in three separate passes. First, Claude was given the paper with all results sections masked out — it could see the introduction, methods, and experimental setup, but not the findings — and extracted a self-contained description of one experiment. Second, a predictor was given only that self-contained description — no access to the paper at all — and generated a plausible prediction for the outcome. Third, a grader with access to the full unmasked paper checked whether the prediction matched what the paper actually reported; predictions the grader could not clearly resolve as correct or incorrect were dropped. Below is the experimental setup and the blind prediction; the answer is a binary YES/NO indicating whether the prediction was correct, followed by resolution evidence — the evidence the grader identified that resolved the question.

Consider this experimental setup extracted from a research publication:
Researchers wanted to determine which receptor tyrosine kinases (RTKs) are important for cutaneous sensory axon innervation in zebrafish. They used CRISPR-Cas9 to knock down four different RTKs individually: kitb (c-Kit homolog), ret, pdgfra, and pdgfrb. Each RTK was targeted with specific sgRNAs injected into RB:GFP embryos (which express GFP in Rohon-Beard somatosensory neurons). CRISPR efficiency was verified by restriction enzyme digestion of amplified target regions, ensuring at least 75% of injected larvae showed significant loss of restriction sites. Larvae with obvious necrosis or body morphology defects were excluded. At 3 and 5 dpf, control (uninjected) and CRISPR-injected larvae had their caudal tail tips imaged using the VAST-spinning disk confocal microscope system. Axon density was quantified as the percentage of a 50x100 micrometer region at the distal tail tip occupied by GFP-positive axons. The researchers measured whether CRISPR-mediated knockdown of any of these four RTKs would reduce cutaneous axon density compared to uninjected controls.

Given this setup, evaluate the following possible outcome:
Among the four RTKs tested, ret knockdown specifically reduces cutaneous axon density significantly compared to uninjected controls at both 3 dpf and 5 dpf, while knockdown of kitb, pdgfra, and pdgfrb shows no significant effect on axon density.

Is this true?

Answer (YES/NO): NO